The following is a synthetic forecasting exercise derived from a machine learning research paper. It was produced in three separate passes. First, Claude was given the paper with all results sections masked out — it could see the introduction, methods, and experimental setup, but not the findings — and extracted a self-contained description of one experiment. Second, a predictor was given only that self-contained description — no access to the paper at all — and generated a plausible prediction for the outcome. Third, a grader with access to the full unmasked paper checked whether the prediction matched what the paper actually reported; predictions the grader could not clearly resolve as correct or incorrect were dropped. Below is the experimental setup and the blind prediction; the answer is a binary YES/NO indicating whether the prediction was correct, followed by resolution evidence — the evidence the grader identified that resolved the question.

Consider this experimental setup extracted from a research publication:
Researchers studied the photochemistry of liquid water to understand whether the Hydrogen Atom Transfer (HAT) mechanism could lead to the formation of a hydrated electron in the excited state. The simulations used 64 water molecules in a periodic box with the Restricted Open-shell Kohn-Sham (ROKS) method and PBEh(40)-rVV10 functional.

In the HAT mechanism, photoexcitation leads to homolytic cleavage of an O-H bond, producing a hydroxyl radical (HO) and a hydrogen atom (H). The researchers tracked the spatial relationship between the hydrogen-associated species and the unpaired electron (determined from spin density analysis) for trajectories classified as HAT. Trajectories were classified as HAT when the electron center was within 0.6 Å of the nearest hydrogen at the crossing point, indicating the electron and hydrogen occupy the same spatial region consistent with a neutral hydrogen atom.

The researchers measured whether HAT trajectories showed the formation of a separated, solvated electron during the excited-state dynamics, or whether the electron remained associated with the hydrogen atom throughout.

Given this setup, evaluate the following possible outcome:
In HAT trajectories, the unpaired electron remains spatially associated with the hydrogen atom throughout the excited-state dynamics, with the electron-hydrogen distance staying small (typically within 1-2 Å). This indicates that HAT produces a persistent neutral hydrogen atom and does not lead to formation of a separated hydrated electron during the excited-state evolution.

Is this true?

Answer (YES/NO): YES